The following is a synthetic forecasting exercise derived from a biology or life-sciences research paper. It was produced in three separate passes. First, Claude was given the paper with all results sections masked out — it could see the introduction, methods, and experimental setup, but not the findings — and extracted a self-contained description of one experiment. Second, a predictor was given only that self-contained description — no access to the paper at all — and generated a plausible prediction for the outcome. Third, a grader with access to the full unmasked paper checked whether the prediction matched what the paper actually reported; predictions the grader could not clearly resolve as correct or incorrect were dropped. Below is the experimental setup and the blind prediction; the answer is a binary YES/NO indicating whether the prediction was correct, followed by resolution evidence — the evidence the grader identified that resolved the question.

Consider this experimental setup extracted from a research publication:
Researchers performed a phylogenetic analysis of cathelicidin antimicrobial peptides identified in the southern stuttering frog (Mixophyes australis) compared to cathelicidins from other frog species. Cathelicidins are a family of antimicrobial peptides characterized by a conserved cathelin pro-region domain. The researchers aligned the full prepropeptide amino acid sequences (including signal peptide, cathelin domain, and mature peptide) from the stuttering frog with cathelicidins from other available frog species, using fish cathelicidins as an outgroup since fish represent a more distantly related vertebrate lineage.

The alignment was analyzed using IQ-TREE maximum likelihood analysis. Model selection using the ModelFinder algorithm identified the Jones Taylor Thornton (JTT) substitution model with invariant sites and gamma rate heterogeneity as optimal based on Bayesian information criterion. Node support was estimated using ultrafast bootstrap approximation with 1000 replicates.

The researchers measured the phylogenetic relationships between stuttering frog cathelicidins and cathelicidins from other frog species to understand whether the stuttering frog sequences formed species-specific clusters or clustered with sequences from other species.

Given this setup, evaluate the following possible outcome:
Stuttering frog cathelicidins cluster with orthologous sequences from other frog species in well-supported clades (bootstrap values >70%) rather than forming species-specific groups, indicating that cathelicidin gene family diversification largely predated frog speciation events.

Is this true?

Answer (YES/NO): NO